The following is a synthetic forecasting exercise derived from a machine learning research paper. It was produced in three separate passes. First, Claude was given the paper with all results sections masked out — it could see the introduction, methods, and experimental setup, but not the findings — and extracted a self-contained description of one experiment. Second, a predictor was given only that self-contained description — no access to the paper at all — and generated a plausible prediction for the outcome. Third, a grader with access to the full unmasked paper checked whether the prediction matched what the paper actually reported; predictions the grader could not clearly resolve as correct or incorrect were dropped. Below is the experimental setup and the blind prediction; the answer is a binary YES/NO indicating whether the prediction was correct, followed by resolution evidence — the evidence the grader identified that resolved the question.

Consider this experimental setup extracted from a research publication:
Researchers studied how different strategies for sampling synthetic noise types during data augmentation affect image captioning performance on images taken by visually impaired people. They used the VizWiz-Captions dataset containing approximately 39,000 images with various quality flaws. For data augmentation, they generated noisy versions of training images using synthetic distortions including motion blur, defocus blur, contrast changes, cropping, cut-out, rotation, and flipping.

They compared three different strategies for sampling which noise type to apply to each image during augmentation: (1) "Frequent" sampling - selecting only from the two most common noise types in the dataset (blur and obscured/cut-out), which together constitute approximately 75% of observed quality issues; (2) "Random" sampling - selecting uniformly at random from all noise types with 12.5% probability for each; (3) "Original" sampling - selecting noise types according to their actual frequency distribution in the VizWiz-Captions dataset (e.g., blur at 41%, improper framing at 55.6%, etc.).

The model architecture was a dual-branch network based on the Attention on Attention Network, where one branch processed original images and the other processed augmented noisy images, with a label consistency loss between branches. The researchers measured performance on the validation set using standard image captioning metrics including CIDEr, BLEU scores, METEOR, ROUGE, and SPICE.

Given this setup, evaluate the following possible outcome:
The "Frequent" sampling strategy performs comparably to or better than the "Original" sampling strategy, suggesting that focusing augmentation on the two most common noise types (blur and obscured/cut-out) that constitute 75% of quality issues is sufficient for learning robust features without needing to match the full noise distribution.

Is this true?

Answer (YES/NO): YES